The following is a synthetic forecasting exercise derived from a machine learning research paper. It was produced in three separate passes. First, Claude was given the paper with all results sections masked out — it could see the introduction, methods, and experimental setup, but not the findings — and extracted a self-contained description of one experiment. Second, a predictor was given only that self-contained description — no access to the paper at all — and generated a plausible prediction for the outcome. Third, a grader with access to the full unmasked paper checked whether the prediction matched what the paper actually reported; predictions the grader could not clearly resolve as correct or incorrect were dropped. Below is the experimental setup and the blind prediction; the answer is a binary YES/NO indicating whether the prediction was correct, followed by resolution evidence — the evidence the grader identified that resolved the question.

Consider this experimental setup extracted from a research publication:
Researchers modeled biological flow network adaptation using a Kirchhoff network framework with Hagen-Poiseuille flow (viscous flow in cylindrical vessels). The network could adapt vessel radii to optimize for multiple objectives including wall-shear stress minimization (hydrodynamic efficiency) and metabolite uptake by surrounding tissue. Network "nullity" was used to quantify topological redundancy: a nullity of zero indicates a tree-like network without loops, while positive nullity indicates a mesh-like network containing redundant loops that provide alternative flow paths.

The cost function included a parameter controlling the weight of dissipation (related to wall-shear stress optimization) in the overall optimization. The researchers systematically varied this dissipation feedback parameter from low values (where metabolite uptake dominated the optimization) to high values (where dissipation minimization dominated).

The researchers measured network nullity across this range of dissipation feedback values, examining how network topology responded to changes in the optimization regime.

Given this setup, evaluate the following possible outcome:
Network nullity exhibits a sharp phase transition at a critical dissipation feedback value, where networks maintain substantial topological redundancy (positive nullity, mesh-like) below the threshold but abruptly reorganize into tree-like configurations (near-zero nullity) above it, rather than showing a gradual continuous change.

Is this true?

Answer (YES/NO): NO